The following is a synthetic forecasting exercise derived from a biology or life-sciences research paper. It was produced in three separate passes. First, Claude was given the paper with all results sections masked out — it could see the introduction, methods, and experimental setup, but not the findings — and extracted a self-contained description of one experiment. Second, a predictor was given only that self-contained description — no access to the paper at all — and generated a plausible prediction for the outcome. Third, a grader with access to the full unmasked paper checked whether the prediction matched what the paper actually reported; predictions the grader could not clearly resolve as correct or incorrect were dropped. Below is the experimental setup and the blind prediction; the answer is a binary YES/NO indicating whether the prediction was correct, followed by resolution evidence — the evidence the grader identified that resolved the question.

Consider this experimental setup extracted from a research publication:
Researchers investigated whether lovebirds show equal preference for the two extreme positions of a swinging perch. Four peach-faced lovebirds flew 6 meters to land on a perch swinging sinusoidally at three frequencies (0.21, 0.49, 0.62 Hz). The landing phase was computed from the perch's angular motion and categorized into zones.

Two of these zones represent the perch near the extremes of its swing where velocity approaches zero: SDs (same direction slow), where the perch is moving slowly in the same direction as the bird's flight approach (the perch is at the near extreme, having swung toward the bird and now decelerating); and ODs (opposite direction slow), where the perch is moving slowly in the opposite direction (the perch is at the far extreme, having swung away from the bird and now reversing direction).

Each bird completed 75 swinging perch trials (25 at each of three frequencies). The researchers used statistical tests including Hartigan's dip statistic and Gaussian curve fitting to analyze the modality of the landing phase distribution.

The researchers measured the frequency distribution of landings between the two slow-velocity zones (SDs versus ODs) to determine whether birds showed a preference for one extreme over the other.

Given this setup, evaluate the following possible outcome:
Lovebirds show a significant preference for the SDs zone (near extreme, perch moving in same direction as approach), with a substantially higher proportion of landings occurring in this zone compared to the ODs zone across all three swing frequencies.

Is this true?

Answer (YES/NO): NO